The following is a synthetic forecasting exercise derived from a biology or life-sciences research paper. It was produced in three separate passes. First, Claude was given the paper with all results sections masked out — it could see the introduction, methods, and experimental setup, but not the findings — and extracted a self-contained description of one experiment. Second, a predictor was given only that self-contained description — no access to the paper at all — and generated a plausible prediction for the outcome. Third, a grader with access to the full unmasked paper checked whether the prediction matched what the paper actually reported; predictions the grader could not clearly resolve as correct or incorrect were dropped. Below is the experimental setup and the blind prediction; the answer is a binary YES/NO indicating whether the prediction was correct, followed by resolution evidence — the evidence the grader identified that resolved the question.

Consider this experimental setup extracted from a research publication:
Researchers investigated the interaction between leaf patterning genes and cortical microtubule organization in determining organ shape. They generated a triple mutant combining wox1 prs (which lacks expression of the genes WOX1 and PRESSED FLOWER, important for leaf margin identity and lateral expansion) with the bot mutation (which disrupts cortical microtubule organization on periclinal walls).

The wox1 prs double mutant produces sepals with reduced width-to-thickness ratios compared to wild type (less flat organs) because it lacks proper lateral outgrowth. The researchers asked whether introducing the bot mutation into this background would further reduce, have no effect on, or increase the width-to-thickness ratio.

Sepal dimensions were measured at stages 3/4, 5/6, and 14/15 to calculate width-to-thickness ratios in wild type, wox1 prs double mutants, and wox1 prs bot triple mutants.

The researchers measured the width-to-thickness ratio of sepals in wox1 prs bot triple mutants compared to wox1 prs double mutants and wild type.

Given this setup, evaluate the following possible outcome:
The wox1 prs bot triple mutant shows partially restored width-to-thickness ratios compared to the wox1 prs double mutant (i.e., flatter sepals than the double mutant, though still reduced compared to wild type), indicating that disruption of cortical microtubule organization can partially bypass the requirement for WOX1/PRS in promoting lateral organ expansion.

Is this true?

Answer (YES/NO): YES